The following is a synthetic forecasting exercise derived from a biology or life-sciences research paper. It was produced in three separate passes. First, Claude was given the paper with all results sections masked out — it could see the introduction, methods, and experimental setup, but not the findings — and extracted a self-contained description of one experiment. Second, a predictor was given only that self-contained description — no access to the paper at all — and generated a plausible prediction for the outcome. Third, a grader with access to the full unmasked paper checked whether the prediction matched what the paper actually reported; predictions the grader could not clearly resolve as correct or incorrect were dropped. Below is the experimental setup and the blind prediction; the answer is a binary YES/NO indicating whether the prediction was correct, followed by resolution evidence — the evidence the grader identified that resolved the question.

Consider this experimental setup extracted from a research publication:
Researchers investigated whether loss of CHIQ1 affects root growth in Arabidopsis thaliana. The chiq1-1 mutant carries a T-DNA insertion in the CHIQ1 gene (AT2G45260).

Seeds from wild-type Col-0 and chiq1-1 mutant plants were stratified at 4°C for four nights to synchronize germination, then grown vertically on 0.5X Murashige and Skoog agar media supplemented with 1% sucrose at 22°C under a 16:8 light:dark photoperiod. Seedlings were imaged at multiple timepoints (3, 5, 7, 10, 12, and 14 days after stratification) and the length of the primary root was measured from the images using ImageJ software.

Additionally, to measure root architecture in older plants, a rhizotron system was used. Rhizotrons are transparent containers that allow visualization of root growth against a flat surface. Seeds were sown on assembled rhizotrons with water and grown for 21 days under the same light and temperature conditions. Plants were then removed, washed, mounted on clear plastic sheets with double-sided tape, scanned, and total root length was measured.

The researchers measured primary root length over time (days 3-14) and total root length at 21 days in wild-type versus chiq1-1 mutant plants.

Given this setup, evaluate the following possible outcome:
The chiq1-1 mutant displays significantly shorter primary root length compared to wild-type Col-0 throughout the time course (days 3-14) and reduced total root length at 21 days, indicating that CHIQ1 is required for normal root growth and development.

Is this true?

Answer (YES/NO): NO